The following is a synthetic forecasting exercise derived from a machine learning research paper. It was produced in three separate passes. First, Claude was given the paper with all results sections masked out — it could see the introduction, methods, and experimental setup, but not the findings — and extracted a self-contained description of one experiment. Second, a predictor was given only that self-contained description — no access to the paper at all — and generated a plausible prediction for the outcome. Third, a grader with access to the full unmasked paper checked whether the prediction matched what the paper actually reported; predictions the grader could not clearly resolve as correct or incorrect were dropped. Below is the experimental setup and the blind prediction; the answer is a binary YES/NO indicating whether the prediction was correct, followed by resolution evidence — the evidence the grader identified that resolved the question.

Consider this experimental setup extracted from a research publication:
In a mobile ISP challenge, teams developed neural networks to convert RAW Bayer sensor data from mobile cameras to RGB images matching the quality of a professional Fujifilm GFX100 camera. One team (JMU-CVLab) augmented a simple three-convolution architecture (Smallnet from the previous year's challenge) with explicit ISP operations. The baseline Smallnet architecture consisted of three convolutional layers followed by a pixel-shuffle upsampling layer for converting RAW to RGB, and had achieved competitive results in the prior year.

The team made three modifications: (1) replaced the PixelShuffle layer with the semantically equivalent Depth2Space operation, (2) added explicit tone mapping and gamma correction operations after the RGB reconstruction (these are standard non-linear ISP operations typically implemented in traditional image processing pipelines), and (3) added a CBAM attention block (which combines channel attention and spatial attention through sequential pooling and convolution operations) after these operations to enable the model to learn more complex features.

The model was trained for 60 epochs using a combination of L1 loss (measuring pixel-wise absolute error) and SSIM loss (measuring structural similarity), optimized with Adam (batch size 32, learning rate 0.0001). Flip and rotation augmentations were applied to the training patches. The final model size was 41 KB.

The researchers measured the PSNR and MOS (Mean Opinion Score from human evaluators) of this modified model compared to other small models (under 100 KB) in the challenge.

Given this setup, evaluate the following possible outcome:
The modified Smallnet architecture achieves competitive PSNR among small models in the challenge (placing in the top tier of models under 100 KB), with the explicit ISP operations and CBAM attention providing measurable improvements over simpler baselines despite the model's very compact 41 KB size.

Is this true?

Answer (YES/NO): NO